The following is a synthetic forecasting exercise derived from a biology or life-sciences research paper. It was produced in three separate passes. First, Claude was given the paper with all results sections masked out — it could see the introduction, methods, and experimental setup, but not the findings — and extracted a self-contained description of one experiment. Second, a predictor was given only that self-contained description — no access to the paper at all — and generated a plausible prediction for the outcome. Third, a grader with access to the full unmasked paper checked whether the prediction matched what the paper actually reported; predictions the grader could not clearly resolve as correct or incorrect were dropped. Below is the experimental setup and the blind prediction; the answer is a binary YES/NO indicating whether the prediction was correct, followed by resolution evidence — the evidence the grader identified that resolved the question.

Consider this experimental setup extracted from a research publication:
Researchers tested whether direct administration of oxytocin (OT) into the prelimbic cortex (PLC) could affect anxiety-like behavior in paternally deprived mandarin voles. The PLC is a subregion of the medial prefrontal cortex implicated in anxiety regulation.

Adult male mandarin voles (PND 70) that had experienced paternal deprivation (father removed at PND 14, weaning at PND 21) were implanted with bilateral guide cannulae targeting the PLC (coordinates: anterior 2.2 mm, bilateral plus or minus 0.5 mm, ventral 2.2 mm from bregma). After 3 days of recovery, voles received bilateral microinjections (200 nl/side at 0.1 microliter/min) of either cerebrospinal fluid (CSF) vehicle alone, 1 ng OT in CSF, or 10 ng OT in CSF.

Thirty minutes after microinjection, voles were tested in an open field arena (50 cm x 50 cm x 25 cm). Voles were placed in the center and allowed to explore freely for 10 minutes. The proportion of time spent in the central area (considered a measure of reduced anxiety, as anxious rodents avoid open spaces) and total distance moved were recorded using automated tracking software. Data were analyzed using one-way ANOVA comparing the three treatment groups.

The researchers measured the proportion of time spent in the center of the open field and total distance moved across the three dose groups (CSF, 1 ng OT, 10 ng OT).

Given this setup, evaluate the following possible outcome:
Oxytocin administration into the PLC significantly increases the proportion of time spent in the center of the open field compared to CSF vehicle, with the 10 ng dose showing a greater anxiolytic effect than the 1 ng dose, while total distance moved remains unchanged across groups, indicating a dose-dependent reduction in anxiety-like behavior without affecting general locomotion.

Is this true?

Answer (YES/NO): NO